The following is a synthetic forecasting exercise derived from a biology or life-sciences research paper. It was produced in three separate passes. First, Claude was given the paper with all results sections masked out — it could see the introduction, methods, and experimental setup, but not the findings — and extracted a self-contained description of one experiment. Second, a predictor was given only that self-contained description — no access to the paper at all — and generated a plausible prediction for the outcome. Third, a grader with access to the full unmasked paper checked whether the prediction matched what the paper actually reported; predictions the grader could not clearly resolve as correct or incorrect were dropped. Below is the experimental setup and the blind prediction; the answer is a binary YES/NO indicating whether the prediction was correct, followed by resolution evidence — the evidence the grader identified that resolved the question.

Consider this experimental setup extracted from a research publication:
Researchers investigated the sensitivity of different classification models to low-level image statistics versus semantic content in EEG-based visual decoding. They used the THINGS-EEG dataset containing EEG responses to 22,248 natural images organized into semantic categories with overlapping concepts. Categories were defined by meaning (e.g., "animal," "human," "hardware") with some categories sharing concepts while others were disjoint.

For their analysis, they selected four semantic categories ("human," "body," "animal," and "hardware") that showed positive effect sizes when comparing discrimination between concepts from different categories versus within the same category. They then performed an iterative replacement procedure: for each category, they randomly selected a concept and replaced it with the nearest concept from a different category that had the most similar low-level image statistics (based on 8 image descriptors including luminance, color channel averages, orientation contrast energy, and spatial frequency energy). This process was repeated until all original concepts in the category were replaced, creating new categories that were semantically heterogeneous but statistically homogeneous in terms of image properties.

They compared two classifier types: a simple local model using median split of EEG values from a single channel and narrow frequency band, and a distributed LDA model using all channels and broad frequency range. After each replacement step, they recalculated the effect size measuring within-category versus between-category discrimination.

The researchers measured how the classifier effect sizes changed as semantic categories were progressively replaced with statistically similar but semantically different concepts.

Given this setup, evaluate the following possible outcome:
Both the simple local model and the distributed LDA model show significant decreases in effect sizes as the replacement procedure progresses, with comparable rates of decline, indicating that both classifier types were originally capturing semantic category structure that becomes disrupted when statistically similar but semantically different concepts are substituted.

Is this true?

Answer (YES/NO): NO